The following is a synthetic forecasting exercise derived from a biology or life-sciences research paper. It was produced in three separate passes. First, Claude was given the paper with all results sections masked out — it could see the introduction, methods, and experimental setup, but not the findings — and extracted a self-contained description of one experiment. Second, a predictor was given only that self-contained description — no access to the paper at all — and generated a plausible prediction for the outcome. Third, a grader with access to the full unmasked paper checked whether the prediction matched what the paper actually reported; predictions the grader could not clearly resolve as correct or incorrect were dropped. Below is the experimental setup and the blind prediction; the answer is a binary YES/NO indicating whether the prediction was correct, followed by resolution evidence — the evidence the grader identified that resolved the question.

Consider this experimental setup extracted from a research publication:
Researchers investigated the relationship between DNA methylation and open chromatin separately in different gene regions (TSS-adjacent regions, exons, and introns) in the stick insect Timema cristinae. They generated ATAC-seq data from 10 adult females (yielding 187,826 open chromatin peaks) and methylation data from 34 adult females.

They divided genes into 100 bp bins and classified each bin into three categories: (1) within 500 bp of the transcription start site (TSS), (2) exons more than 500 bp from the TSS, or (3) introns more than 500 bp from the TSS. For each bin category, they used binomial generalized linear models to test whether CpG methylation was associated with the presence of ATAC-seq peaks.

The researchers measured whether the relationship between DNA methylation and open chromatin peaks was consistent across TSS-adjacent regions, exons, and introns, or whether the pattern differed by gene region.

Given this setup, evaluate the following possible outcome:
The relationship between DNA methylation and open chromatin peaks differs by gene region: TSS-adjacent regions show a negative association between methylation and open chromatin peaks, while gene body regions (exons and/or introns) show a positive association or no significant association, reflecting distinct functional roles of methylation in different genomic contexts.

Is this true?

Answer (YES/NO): NO